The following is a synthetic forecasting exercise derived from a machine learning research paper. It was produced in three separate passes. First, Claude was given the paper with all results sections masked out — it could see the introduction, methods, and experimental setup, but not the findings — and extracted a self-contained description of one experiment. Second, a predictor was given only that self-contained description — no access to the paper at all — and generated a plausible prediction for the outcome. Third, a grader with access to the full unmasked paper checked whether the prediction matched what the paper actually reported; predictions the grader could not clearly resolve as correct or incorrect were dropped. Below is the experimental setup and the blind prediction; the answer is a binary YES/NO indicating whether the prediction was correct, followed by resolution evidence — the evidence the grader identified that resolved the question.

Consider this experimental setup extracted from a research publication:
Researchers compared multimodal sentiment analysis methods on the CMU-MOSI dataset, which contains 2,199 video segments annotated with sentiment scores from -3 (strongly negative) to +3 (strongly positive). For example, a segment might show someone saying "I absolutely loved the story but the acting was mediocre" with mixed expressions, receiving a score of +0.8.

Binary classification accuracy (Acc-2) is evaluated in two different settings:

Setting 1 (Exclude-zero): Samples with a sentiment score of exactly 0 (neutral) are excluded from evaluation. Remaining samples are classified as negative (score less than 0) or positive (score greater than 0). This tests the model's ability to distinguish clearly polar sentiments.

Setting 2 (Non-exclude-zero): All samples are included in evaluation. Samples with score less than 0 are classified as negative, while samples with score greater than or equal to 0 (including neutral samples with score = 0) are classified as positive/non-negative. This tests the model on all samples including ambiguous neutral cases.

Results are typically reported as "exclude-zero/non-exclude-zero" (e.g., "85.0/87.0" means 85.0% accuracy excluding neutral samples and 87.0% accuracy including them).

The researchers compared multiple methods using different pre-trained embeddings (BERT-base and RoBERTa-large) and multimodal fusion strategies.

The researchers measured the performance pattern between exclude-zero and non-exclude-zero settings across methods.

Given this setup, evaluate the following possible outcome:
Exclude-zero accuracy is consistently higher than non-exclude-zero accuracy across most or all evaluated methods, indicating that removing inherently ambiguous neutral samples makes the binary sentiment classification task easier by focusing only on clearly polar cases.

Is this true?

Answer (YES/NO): NO